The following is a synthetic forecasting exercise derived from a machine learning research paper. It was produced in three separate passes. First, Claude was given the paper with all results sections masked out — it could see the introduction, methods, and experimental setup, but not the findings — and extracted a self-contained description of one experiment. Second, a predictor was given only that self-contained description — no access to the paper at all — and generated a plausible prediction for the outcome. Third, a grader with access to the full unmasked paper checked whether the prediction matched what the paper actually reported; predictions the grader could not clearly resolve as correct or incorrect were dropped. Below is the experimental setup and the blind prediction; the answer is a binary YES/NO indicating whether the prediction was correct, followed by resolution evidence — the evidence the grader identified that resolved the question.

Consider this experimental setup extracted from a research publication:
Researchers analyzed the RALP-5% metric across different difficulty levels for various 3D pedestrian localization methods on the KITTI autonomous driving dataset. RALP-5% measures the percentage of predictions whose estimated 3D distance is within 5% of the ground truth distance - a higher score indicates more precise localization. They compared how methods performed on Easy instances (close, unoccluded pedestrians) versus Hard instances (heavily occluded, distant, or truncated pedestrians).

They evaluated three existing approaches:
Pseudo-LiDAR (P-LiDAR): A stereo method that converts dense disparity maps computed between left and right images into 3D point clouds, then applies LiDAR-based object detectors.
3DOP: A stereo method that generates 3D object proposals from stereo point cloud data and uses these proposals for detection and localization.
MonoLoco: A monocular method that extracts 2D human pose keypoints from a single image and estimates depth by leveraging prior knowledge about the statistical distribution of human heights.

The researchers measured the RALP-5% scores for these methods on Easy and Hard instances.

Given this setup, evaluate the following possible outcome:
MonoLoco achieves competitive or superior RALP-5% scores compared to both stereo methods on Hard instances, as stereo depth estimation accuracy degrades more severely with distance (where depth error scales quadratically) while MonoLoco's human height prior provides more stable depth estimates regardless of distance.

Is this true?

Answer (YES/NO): NO